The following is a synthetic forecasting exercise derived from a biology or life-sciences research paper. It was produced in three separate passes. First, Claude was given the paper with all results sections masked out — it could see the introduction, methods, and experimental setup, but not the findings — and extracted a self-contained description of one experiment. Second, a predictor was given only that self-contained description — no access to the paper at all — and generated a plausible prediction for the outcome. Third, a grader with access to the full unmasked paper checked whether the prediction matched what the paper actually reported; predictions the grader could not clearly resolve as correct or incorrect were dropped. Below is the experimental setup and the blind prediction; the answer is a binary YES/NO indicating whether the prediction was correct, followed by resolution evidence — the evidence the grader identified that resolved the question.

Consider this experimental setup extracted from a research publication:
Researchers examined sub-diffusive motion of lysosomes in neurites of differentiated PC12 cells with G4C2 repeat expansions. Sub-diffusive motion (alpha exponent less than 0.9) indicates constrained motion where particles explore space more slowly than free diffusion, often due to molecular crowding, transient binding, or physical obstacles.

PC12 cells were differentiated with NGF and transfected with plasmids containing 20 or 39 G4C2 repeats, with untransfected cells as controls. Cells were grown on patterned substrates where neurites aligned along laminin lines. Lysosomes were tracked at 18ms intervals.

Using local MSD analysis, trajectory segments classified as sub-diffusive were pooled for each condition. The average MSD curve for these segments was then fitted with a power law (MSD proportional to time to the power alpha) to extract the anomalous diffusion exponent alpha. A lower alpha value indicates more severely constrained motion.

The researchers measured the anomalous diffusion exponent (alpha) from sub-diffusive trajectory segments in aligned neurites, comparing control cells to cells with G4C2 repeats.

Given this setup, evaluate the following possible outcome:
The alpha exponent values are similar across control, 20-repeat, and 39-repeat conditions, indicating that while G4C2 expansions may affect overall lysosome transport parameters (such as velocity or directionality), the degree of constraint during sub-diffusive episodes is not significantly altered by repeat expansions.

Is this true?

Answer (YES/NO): NO